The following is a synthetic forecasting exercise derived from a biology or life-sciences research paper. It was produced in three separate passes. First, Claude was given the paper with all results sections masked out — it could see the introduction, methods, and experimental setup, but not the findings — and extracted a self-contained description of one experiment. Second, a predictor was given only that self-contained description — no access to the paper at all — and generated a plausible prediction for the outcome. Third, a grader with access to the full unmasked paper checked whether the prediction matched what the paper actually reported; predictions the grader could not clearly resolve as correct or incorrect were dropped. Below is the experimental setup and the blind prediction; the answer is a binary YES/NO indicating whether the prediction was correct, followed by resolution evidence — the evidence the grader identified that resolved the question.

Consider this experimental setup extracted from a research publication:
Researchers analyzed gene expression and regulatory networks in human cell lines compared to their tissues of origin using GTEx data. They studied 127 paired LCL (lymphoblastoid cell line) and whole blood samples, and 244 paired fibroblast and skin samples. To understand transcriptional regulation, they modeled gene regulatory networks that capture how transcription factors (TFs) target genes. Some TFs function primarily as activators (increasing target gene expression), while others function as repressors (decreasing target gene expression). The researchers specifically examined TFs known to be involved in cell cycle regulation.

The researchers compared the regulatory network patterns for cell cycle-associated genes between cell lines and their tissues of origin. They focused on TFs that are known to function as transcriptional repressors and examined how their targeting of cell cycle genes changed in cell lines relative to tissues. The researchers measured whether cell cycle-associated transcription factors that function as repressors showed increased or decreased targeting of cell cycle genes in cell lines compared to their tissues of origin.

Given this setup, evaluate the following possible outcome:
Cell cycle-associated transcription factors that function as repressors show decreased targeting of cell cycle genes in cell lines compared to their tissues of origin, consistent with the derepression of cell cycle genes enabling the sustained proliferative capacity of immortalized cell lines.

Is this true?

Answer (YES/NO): YES